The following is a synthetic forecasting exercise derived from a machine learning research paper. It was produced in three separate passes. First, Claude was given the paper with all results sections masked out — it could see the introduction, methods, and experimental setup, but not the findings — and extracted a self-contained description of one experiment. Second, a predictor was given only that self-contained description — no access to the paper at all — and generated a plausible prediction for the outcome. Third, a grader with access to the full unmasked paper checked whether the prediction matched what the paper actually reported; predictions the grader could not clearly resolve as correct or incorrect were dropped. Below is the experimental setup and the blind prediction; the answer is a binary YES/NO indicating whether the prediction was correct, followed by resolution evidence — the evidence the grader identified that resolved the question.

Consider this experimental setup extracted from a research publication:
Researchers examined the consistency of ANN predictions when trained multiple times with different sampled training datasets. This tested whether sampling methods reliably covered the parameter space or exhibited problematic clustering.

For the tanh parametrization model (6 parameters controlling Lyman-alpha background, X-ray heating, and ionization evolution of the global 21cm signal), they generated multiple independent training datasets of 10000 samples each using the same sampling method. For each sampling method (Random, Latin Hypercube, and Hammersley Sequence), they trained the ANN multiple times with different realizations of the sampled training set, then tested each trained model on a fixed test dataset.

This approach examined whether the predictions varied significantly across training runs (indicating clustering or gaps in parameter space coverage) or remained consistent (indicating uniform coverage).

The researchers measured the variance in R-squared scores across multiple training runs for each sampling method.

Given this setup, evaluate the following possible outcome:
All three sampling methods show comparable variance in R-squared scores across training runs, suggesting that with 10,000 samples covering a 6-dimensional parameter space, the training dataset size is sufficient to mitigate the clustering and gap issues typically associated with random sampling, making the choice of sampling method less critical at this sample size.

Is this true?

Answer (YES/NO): NO